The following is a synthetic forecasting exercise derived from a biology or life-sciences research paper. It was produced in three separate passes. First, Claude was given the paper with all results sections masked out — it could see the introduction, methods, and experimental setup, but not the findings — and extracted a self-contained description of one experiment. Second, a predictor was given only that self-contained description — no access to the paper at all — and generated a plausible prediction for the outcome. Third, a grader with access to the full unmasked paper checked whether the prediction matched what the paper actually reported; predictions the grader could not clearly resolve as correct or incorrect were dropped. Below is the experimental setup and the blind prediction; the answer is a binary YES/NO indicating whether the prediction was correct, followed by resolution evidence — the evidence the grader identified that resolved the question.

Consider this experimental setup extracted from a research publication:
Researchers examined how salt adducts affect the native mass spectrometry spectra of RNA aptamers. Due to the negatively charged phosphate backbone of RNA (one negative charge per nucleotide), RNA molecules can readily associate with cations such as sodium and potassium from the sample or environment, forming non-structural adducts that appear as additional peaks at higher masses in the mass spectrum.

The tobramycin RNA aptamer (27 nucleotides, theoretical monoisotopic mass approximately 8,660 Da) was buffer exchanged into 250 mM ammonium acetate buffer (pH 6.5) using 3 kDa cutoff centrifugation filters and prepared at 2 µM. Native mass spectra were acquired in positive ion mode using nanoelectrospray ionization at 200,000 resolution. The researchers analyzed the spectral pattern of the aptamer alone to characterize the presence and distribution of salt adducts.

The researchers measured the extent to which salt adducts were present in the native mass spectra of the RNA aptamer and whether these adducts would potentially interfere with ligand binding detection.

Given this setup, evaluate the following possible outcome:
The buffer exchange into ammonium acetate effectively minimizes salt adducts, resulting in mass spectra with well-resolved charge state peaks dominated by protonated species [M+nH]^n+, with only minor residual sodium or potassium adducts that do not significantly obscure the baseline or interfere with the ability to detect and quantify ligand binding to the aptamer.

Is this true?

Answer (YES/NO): NO